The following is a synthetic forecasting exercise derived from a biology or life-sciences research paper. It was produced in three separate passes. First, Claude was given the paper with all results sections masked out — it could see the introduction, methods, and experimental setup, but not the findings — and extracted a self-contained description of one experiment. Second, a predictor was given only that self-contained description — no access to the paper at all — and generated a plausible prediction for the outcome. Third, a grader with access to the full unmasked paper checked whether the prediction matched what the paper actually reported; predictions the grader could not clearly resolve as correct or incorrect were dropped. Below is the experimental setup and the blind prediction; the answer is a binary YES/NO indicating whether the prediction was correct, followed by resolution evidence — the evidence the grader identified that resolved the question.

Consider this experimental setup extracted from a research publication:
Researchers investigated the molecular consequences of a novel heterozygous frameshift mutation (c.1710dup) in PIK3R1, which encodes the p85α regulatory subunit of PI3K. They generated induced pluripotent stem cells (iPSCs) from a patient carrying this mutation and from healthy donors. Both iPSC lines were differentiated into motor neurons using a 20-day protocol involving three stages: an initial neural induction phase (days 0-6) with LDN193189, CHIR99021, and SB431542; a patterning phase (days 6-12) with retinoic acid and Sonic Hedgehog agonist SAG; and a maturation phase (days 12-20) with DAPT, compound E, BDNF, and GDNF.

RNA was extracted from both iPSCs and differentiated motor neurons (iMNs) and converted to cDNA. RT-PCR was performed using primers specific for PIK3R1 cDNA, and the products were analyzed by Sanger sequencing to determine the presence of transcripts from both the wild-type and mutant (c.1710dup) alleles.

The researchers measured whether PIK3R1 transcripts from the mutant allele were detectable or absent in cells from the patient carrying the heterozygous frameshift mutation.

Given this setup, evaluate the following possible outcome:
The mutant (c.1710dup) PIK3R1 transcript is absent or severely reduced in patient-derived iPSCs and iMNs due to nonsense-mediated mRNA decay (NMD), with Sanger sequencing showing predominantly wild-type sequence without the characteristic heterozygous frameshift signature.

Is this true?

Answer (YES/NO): YES